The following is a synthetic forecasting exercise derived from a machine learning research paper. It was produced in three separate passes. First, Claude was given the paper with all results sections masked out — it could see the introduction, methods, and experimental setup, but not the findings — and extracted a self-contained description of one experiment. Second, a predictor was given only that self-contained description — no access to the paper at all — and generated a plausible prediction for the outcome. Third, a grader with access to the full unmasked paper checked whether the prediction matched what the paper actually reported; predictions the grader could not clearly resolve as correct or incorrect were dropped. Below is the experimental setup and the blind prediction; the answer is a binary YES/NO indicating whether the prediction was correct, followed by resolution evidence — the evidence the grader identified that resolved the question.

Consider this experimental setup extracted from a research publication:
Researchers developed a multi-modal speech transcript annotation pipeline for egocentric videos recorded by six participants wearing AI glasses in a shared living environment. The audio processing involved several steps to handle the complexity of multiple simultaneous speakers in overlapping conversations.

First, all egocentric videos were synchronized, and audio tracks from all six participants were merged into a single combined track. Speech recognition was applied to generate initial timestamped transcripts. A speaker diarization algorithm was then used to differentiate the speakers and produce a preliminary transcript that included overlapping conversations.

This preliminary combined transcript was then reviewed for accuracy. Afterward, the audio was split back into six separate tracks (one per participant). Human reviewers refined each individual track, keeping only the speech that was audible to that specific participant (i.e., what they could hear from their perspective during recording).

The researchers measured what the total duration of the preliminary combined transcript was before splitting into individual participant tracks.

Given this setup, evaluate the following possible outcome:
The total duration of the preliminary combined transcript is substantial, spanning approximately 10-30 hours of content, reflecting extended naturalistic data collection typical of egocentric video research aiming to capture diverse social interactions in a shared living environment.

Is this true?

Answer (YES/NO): NO